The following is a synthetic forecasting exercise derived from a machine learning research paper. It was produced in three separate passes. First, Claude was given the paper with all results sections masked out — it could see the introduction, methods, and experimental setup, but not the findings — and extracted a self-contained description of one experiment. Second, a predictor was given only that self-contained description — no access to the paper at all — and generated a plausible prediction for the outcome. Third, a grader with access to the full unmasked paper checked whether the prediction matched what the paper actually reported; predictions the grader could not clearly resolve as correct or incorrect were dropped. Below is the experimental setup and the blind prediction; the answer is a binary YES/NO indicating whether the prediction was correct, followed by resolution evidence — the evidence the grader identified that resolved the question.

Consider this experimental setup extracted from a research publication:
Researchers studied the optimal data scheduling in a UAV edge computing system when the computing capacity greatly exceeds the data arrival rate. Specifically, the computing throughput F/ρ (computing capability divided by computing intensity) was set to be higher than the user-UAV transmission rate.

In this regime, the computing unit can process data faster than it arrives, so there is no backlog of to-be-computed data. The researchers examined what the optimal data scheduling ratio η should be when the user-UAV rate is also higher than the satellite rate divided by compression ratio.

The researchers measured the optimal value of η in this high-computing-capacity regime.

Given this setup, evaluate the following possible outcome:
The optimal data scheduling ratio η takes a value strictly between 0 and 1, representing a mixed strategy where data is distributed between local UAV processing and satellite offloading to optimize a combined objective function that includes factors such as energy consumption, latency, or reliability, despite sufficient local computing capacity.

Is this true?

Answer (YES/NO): NO